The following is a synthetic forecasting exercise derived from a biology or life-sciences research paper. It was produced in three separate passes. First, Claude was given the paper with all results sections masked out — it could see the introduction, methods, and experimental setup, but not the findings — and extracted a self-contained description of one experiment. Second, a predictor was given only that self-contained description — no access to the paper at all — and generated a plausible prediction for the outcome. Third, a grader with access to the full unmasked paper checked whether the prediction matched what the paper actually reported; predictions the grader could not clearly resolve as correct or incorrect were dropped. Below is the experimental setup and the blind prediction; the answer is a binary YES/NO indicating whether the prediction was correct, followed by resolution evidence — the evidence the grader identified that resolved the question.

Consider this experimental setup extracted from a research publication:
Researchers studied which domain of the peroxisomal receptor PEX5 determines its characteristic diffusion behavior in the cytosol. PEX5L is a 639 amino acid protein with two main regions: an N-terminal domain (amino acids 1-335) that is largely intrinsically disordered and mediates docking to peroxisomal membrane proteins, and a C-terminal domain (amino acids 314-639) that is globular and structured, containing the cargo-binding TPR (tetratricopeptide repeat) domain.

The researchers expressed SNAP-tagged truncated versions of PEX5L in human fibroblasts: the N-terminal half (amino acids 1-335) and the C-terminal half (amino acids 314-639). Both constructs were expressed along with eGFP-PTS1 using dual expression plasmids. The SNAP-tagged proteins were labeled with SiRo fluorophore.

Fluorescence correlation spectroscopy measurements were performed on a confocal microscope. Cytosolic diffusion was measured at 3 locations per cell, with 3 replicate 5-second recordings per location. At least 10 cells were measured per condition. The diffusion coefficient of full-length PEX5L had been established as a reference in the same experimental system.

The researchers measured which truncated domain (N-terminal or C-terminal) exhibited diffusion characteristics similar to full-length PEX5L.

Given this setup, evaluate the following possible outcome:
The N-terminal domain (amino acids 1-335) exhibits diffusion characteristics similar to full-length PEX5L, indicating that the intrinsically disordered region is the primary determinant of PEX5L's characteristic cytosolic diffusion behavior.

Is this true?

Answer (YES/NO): NO